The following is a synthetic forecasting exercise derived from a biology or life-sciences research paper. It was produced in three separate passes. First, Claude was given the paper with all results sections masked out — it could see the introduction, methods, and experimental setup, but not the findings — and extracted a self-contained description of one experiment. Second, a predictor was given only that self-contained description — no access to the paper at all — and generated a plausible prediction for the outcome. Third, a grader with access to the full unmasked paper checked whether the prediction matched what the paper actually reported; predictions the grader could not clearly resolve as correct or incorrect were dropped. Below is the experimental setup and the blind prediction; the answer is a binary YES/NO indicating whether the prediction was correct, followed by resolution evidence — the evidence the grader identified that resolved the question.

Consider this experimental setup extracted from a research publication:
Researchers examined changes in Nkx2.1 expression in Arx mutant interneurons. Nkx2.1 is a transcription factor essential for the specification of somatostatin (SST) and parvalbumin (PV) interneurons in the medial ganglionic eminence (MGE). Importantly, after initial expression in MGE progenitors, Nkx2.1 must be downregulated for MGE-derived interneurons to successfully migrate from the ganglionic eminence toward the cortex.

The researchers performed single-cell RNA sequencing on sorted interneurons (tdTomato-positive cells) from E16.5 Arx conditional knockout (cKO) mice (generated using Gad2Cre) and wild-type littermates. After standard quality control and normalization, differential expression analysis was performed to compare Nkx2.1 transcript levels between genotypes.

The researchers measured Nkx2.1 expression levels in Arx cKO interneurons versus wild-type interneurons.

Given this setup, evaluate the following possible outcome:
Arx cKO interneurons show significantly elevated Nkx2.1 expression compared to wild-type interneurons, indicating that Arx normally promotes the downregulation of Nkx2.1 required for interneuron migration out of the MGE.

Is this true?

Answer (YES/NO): YES